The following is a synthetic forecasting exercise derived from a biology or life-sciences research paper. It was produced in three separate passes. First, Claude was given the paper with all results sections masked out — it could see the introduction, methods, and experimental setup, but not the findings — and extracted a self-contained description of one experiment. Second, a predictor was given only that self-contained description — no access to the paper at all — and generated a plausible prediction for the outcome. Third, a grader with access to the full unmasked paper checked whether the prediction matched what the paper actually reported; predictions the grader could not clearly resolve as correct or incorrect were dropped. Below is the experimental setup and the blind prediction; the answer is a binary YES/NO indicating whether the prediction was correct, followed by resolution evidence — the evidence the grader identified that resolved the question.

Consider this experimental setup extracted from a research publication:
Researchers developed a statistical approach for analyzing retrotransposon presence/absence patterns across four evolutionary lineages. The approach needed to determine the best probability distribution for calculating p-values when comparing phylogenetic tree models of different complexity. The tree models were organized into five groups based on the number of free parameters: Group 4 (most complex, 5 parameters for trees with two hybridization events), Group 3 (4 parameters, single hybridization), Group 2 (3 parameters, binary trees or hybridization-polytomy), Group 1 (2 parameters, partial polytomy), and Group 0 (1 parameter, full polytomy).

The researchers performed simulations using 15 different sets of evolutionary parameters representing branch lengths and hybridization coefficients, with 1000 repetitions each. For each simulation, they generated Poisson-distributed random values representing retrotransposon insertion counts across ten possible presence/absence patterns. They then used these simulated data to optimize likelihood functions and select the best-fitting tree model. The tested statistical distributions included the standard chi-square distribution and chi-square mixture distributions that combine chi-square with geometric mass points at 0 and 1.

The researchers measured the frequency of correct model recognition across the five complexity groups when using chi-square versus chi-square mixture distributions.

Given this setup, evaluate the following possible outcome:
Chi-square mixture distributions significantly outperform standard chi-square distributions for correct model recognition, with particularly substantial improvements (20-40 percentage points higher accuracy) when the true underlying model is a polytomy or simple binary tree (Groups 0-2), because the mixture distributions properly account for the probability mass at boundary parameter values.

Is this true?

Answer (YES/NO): NO